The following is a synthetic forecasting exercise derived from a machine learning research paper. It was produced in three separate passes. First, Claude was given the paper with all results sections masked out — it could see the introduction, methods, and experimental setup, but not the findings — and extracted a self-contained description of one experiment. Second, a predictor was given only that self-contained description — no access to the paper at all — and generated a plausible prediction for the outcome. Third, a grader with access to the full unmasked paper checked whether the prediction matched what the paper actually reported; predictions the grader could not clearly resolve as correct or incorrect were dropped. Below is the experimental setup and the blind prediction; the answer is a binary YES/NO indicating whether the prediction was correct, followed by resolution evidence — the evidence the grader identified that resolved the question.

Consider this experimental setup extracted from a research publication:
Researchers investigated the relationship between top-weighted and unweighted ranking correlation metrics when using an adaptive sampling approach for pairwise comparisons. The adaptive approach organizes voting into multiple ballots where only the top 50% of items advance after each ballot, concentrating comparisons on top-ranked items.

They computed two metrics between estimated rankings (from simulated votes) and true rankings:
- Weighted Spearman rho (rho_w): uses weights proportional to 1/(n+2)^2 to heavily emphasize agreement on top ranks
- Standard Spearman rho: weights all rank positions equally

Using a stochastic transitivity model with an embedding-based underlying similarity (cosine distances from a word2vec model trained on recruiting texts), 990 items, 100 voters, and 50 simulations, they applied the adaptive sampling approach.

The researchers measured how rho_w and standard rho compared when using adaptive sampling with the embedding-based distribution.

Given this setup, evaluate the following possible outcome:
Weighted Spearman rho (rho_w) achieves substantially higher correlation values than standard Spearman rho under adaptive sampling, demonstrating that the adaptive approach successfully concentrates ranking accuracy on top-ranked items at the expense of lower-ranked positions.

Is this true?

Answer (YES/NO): NO